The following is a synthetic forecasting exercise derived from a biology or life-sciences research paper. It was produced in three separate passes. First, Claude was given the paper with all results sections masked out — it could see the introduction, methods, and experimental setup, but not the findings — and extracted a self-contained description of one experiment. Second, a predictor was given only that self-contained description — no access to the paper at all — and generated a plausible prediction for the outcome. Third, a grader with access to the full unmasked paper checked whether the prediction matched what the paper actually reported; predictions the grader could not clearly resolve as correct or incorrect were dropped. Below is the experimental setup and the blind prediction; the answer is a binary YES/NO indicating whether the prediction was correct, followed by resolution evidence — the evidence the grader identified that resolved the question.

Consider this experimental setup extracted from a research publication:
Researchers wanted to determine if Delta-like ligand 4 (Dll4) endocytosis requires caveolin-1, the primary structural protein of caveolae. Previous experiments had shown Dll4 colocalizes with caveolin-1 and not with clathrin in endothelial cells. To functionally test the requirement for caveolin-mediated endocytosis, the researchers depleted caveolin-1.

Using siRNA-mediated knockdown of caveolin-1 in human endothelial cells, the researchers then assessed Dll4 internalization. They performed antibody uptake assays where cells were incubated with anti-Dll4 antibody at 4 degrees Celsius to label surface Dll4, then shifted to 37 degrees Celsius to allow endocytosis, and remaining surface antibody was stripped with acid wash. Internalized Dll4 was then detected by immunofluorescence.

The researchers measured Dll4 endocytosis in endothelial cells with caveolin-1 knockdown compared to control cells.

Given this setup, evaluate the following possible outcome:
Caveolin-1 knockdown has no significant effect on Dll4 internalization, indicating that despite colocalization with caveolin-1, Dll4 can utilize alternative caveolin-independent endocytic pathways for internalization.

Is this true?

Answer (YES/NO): NO